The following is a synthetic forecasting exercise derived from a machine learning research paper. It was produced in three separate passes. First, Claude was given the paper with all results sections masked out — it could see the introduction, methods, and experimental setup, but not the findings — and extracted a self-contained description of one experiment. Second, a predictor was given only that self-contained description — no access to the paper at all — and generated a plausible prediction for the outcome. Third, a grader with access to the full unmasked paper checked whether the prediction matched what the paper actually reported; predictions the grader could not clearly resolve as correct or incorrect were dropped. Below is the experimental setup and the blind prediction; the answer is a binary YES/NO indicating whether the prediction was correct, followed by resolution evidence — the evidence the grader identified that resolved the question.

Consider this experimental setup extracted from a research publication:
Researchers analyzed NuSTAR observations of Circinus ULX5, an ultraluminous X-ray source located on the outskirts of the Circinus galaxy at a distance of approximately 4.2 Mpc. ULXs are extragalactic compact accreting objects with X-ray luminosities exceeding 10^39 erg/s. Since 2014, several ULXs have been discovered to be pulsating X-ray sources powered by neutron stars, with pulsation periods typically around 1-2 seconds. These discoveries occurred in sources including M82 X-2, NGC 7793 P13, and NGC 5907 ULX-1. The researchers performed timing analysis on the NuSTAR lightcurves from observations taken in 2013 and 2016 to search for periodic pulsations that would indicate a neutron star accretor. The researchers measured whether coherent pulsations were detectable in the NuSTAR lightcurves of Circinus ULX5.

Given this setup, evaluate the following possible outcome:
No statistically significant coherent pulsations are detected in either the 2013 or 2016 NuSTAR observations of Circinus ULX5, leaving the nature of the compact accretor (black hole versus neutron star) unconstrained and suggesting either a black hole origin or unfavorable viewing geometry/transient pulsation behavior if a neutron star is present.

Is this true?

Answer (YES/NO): YES